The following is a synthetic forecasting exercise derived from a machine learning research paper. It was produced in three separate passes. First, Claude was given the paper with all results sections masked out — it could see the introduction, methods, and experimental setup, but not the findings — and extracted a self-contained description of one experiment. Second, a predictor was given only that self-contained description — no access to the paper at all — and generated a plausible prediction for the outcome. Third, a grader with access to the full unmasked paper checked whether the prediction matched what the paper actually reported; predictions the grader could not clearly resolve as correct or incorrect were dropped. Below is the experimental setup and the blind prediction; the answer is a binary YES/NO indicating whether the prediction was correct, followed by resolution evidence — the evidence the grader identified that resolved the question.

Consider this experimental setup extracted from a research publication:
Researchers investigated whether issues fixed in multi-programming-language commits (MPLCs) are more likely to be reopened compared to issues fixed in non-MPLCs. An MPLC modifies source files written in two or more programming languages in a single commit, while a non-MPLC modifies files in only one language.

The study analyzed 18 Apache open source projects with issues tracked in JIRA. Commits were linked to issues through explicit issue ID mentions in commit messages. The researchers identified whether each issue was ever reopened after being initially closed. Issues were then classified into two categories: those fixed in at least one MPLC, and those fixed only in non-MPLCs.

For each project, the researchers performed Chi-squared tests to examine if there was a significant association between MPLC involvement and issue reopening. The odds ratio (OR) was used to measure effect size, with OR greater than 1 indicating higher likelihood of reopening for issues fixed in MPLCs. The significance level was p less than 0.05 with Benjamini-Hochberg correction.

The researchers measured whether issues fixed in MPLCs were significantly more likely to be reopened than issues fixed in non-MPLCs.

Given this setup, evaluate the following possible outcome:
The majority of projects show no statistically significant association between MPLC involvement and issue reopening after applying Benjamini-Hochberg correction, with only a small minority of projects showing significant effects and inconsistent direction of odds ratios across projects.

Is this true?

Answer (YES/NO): YES